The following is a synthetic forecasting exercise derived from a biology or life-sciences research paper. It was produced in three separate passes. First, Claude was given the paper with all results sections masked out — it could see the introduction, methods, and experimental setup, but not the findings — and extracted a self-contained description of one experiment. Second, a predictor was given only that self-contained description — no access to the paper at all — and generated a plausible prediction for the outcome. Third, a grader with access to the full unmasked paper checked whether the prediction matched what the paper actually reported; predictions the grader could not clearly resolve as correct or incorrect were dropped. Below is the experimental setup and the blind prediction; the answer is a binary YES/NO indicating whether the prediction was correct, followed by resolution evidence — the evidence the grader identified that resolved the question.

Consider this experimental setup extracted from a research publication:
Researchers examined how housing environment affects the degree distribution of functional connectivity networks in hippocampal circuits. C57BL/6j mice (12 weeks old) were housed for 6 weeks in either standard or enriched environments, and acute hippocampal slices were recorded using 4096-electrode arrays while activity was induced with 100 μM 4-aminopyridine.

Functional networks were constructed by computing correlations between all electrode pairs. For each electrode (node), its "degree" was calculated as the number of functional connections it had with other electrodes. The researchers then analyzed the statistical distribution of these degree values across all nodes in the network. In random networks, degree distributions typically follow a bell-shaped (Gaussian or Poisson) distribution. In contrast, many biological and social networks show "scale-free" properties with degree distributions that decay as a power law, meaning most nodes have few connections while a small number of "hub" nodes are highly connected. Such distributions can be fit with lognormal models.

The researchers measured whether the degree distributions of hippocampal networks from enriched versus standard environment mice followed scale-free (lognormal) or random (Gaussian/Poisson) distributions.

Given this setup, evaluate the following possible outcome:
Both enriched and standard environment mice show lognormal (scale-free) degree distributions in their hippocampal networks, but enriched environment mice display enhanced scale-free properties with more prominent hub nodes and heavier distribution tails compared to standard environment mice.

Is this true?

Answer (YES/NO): YES